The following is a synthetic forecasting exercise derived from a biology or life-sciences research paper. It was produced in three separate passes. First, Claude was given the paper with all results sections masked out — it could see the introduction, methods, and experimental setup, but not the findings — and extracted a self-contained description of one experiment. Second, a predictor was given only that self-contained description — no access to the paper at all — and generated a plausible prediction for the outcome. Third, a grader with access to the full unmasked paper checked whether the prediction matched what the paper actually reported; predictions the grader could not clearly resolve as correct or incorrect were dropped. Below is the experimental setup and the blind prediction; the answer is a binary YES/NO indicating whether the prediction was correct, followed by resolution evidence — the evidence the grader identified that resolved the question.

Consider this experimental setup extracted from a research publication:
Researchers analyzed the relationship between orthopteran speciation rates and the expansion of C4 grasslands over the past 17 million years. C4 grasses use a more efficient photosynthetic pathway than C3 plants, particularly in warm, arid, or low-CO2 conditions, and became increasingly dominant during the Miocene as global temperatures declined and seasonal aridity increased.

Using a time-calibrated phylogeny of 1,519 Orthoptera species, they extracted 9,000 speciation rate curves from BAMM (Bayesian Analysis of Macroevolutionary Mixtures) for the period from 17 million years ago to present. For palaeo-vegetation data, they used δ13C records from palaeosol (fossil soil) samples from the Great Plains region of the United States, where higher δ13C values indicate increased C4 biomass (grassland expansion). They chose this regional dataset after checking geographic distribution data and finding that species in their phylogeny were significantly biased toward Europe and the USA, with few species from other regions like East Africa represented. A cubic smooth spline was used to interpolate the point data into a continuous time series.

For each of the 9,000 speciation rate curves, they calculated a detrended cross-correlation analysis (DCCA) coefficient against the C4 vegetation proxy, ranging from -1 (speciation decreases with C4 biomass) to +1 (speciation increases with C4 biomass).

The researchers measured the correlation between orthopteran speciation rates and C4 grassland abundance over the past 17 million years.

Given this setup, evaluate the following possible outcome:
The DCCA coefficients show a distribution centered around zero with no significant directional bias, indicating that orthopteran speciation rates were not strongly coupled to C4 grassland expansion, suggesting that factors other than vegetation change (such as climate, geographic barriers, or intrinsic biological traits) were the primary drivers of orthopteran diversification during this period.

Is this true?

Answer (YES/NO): NO